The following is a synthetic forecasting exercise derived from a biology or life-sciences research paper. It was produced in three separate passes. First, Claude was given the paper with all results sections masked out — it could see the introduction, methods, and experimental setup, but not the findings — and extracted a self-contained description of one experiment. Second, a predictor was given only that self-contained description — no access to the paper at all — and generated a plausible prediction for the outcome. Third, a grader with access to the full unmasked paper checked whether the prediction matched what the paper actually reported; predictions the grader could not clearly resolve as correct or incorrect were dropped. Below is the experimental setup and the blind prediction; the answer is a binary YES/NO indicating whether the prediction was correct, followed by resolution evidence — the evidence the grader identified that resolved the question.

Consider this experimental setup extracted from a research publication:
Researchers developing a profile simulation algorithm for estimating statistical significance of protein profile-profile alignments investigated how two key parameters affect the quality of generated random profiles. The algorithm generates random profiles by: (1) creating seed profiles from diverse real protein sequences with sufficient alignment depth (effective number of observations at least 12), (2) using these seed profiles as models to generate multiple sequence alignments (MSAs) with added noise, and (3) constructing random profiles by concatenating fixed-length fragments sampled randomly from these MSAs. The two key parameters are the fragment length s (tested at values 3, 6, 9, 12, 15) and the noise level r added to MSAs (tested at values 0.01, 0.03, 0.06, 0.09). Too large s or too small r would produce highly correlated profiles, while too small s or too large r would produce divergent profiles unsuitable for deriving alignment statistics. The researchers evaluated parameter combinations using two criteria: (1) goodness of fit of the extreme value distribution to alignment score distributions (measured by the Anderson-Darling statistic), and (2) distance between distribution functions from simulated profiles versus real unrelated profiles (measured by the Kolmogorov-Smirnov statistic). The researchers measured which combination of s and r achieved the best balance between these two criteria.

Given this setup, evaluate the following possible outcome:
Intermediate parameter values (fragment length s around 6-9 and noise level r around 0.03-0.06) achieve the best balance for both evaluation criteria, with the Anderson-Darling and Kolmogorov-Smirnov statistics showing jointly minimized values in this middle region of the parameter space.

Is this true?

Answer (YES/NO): YES